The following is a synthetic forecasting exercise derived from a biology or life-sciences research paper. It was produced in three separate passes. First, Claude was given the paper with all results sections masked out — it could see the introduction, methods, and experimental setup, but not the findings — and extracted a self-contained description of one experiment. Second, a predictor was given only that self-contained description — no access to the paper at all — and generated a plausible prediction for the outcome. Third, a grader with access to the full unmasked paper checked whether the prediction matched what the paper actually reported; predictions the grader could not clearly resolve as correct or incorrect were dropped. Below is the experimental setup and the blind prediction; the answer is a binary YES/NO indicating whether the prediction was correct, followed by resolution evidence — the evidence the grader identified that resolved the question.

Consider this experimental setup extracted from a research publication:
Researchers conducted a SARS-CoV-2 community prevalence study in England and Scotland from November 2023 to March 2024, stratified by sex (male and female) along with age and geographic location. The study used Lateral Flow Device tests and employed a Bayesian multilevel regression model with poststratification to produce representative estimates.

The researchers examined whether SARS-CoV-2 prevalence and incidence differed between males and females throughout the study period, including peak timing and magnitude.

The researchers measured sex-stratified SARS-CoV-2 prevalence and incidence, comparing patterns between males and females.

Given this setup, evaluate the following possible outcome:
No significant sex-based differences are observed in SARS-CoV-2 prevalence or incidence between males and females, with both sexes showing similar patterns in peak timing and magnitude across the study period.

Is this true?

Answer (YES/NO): YES